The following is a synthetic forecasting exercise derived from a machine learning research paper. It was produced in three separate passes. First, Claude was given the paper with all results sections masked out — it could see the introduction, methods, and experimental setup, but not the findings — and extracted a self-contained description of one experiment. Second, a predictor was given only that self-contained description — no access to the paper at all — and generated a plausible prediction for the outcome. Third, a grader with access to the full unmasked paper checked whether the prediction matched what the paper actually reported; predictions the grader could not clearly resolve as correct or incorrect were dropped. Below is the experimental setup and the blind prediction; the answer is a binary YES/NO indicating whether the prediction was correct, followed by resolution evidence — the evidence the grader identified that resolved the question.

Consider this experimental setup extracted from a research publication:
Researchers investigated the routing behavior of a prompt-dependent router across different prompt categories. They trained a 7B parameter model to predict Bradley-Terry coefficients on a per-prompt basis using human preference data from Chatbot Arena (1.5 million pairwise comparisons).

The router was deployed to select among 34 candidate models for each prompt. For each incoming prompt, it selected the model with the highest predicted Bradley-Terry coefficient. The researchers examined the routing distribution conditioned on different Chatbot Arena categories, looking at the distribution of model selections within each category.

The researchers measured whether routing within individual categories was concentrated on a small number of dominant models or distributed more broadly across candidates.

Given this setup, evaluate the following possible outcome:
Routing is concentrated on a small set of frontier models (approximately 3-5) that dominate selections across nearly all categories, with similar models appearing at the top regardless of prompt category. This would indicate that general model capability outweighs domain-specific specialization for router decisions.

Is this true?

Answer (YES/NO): NO